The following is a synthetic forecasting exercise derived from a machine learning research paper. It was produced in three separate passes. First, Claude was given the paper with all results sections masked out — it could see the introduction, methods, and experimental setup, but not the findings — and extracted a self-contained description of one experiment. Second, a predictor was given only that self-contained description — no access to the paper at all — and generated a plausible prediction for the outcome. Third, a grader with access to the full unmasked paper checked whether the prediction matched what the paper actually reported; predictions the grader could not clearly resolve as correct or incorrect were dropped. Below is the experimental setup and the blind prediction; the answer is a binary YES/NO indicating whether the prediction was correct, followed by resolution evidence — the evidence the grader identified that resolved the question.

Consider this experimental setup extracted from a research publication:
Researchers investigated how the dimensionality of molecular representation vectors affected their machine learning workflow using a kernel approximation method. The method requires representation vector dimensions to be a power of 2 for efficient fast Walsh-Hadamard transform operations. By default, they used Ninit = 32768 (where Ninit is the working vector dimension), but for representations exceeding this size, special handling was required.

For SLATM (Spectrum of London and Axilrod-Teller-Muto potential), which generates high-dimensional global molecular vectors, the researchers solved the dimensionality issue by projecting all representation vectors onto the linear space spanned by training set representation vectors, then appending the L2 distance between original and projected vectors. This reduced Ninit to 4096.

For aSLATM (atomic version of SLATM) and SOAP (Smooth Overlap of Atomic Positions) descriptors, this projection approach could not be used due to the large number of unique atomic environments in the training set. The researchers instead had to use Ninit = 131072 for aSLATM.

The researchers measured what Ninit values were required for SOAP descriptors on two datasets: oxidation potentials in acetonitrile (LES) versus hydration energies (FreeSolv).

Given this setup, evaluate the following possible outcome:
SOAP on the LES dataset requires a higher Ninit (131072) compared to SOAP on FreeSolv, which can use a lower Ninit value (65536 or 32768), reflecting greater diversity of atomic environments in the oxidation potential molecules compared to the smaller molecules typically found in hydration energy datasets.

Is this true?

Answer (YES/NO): NO